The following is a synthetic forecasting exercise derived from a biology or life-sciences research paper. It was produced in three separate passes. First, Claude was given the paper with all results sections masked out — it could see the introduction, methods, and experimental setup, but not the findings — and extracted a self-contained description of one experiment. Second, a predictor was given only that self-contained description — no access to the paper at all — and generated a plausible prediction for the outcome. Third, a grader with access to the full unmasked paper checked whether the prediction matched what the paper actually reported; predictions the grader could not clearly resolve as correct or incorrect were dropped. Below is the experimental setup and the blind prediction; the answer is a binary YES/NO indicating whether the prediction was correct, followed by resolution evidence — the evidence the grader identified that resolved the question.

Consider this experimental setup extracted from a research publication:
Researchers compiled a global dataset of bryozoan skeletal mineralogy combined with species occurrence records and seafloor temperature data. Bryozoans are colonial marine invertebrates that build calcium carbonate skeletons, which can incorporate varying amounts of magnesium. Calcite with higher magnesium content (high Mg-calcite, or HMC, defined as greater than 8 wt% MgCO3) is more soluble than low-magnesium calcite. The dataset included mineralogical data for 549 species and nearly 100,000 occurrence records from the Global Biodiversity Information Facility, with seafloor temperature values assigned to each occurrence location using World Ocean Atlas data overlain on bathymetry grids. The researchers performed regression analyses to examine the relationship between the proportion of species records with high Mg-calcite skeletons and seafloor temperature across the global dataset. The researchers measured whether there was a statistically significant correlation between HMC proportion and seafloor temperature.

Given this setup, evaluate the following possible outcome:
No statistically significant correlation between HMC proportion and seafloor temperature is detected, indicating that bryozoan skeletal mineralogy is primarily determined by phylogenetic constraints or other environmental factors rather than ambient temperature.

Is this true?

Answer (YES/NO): NO